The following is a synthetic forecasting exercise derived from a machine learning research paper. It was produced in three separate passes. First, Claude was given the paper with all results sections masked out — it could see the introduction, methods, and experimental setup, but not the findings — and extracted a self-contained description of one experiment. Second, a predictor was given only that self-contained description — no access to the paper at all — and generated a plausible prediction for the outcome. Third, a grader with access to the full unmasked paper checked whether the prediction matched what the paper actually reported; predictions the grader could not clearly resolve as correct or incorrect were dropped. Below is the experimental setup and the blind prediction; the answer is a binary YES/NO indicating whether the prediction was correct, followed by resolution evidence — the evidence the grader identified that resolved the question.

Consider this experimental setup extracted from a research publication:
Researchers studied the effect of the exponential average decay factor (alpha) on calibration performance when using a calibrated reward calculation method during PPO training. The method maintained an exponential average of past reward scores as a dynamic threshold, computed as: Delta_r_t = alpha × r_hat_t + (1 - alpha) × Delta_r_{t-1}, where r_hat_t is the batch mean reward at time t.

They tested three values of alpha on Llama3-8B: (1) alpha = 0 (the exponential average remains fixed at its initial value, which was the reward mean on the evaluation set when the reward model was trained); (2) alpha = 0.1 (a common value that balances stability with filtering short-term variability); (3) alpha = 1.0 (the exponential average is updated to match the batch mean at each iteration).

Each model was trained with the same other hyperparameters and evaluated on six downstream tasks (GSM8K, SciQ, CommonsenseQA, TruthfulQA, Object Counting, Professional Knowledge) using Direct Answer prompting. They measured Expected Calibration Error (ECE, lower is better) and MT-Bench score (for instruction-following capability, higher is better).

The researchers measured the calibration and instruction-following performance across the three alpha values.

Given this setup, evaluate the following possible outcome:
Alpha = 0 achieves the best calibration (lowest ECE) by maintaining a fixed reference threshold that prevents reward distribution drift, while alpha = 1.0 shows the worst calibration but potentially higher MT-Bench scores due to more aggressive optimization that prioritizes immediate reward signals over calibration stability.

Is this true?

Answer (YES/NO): NO